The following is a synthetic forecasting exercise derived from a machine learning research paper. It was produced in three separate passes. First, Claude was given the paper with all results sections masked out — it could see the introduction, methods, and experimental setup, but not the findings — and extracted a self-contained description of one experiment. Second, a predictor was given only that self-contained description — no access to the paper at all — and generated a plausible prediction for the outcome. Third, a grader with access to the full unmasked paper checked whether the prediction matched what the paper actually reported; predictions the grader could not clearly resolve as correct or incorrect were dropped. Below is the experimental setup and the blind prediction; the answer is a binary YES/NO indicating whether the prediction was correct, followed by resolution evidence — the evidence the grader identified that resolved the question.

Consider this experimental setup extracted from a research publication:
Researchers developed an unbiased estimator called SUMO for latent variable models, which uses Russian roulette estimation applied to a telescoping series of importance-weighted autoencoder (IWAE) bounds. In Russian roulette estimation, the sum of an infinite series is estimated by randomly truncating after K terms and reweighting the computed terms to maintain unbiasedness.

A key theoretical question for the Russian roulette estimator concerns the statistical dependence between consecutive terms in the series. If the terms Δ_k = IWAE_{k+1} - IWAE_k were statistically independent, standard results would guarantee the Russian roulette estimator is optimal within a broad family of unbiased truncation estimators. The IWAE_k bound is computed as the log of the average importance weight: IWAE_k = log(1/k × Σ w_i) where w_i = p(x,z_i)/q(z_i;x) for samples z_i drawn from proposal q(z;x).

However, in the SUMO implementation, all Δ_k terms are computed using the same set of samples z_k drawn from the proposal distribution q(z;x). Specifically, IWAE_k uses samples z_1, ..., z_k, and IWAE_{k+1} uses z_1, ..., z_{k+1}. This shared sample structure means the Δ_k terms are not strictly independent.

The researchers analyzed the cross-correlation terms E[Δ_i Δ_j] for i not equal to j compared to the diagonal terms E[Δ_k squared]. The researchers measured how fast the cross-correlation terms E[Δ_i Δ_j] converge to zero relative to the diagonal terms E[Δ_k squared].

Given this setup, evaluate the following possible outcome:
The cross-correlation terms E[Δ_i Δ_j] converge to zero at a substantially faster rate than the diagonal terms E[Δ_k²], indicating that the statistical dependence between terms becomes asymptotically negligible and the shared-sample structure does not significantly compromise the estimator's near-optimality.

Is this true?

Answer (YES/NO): YES